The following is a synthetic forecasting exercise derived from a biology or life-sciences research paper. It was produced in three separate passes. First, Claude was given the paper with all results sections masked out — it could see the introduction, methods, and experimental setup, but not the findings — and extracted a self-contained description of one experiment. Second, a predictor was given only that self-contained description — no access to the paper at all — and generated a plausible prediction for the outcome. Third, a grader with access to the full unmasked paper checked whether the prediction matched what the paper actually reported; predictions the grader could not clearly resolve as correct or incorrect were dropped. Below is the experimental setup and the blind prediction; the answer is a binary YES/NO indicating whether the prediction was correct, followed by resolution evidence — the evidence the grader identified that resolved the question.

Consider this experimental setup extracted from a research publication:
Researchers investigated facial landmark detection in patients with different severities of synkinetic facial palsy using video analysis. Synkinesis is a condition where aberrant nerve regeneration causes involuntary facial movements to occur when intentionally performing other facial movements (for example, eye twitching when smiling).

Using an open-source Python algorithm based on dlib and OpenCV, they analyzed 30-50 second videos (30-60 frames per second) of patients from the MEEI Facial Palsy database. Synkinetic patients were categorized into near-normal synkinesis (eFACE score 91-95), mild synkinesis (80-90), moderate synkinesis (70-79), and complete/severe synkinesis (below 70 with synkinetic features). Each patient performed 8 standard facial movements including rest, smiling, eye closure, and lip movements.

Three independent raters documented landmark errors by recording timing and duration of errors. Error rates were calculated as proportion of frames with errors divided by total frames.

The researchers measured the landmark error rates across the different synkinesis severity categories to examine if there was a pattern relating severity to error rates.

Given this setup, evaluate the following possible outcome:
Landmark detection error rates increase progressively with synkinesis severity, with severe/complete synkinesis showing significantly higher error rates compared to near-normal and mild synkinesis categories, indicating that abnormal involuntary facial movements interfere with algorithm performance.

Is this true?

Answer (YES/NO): NO